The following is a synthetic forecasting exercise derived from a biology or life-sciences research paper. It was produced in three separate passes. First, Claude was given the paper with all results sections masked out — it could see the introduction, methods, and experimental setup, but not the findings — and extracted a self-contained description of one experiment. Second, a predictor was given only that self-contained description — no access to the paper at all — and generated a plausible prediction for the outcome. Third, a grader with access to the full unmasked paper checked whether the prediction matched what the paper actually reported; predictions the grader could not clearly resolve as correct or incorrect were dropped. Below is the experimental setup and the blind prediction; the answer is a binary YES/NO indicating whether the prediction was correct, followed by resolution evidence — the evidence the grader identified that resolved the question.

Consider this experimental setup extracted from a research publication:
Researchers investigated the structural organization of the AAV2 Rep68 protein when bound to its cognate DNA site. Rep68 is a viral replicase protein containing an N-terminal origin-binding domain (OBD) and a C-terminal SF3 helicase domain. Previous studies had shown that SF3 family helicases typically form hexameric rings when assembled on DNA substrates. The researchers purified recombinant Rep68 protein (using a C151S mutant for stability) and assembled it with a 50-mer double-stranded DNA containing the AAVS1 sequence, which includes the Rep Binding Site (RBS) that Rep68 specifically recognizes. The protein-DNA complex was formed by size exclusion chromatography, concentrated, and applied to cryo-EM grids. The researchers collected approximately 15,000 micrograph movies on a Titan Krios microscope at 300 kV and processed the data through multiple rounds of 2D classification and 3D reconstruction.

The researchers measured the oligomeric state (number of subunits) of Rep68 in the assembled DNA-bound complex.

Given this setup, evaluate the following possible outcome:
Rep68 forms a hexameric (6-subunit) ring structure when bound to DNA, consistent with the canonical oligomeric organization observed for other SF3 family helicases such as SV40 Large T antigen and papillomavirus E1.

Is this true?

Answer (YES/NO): NO